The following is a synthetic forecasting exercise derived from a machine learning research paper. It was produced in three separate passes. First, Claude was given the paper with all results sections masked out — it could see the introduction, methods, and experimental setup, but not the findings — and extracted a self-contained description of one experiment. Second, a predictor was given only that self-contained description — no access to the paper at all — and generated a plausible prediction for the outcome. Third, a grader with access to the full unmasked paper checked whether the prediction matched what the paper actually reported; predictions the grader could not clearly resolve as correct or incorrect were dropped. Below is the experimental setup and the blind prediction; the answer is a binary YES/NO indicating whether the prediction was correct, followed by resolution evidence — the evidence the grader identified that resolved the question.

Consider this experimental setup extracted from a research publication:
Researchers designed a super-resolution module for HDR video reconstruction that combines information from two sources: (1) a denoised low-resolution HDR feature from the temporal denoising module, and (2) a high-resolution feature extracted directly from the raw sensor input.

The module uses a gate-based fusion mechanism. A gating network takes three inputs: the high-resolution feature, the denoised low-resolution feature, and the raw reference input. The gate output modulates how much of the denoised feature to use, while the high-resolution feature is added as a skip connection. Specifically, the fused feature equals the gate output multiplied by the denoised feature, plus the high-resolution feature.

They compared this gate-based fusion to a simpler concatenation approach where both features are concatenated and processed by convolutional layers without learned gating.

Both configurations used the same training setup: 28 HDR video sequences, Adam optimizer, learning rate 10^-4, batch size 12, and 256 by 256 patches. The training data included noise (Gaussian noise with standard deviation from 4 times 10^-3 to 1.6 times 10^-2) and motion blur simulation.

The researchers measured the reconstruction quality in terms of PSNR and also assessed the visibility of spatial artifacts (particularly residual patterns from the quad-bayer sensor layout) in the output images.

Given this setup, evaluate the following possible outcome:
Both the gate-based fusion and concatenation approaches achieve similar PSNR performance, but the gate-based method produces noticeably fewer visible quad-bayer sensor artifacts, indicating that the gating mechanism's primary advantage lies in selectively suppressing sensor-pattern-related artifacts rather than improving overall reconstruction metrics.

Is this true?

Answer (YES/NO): NO